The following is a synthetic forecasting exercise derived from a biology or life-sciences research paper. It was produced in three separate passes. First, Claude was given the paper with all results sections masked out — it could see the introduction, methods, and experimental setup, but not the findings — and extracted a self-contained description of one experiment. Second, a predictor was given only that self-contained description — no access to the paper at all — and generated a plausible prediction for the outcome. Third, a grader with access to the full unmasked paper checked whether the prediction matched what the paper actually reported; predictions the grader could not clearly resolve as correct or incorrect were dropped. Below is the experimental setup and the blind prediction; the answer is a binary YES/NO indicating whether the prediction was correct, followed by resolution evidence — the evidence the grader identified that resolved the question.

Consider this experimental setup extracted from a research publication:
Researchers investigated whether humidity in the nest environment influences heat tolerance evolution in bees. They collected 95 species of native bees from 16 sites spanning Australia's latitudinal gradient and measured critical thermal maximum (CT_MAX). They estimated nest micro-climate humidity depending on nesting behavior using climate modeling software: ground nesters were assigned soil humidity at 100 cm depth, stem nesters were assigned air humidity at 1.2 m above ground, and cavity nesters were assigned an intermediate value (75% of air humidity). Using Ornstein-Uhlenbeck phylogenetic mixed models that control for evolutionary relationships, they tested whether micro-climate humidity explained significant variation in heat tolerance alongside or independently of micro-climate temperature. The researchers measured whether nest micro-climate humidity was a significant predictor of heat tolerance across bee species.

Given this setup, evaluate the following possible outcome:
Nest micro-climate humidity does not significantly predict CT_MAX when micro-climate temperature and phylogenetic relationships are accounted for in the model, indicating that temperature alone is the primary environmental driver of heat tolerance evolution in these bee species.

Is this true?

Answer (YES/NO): YES